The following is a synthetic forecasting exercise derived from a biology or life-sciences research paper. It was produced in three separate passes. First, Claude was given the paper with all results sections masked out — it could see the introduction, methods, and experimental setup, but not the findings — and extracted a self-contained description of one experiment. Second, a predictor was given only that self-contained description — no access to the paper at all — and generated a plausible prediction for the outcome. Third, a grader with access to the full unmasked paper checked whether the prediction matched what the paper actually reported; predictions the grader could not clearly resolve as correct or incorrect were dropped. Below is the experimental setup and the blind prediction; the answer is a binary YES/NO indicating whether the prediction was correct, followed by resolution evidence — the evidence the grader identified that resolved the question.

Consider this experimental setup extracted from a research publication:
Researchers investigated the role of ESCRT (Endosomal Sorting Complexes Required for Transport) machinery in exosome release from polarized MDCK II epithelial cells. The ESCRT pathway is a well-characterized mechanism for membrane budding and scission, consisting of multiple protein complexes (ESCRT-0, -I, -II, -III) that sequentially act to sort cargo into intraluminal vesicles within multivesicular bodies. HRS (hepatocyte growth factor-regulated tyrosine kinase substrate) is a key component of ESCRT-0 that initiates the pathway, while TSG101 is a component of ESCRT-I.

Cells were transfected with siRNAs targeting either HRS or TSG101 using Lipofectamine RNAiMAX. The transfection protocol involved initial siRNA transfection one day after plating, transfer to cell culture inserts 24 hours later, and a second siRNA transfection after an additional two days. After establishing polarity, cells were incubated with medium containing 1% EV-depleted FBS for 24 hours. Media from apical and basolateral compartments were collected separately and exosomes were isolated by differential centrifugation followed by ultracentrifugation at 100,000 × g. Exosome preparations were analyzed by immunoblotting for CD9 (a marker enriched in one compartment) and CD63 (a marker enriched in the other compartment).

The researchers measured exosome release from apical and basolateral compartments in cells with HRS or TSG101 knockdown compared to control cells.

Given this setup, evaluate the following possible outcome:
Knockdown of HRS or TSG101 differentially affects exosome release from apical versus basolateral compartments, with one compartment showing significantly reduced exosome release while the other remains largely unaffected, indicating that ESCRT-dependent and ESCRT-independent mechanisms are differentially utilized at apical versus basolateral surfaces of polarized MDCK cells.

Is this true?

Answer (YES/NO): NO